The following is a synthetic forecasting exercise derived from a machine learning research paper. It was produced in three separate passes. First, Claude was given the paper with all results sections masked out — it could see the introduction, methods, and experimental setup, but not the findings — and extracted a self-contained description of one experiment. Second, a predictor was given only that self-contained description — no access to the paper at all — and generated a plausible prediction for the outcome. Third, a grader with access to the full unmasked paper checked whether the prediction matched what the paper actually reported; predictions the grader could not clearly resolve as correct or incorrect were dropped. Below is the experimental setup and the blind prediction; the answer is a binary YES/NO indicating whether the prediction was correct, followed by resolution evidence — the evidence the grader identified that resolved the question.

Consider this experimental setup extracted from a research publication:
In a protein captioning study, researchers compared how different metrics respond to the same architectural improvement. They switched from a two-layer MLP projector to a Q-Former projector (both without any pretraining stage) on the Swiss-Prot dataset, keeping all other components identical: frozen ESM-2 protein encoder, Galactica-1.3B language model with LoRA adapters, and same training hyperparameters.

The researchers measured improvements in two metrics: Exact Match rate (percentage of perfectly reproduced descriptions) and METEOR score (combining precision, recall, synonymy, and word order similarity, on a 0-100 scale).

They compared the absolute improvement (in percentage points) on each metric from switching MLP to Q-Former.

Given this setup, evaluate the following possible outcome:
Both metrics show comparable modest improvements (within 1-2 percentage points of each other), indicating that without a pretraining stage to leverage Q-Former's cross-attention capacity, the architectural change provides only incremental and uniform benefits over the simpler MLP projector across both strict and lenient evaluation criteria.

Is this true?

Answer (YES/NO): YES